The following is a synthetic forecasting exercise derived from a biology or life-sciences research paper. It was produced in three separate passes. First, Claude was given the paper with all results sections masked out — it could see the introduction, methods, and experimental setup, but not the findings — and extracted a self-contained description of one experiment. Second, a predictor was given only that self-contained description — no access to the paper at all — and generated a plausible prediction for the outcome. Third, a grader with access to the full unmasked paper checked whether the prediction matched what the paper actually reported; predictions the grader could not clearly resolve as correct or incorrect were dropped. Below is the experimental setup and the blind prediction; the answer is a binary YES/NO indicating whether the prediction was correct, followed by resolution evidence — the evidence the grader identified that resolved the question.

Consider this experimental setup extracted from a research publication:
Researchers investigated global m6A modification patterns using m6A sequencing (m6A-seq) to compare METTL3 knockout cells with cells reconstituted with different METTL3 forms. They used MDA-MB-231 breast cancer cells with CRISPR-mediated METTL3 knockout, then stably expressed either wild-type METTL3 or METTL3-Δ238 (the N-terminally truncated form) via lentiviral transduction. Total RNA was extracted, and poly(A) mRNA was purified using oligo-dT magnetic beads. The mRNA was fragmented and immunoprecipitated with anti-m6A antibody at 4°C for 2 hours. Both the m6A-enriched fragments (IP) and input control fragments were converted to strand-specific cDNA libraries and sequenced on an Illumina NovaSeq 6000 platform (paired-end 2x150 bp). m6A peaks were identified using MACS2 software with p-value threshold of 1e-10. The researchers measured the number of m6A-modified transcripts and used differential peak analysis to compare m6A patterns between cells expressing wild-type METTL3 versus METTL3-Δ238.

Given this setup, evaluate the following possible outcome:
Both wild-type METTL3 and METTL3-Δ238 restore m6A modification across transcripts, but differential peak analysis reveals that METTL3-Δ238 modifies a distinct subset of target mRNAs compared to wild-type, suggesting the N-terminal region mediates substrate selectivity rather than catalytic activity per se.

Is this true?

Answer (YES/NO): NO